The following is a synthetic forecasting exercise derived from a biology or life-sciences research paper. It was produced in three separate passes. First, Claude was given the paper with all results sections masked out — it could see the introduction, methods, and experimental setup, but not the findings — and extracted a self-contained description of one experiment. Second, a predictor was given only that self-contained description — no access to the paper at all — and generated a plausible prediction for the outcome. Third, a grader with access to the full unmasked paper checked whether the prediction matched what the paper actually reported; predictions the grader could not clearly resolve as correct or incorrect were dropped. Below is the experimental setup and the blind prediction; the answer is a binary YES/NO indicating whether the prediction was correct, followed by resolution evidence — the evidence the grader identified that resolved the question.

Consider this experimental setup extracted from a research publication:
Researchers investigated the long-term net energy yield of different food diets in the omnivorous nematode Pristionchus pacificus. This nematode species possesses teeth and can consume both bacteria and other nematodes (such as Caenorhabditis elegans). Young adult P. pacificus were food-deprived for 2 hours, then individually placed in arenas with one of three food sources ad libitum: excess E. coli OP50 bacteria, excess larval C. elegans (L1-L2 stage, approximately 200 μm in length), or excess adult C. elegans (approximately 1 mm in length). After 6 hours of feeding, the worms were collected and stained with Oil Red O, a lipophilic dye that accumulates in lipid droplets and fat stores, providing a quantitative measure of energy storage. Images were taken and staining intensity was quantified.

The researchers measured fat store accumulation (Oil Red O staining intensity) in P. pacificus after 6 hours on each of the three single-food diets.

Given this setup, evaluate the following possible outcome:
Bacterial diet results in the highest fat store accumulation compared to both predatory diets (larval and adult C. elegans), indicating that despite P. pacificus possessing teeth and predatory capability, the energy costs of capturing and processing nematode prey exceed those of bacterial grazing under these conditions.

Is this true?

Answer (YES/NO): YES